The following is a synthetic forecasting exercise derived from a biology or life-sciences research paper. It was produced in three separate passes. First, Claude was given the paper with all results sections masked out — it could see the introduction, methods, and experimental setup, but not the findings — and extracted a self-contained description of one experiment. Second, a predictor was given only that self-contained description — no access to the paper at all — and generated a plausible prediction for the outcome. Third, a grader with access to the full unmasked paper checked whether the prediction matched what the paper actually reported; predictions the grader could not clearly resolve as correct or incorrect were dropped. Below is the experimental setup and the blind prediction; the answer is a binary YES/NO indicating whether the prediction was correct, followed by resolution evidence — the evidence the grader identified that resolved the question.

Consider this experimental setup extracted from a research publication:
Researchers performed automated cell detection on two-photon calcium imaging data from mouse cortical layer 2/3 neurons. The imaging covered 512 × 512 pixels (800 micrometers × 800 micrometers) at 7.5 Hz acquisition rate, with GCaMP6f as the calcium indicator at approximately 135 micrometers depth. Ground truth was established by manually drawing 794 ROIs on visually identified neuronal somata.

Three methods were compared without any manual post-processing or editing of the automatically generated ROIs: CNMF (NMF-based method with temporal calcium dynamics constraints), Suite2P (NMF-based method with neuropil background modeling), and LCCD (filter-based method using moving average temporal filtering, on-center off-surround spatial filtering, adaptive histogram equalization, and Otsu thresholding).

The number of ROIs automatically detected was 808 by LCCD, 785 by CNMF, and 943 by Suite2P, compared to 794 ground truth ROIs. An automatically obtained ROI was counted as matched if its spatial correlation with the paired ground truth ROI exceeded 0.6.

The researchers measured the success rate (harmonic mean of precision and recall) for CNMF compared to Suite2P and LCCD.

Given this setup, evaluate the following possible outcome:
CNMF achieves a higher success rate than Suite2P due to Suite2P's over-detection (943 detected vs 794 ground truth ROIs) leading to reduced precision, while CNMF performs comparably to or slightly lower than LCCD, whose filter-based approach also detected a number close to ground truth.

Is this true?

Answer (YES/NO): NO